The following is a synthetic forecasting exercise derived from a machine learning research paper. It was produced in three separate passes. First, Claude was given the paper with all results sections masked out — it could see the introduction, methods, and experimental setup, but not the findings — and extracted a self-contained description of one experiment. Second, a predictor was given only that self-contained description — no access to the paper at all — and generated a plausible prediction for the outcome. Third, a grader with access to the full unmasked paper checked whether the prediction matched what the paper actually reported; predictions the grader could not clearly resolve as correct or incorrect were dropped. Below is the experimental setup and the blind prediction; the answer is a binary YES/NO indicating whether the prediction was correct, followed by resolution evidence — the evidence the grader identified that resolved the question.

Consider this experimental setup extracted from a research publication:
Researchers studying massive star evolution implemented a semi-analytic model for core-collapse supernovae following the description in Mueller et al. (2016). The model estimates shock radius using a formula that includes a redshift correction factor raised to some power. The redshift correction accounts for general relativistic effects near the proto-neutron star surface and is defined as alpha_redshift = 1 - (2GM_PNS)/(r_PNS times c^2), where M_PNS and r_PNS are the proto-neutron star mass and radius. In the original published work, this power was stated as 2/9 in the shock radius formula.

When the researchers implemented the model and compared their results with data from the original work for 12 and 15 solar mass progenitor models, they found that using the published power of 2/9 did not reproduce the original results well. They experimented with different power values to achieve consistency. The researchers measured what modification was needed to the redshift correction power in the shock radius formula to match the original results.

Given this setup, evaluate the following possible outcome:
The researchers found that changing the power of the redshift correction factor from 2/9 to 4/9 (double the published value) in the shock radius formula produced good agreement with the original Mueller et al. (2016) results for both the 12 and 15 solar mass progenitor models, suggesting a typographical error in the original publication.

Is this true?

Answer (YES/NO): NO